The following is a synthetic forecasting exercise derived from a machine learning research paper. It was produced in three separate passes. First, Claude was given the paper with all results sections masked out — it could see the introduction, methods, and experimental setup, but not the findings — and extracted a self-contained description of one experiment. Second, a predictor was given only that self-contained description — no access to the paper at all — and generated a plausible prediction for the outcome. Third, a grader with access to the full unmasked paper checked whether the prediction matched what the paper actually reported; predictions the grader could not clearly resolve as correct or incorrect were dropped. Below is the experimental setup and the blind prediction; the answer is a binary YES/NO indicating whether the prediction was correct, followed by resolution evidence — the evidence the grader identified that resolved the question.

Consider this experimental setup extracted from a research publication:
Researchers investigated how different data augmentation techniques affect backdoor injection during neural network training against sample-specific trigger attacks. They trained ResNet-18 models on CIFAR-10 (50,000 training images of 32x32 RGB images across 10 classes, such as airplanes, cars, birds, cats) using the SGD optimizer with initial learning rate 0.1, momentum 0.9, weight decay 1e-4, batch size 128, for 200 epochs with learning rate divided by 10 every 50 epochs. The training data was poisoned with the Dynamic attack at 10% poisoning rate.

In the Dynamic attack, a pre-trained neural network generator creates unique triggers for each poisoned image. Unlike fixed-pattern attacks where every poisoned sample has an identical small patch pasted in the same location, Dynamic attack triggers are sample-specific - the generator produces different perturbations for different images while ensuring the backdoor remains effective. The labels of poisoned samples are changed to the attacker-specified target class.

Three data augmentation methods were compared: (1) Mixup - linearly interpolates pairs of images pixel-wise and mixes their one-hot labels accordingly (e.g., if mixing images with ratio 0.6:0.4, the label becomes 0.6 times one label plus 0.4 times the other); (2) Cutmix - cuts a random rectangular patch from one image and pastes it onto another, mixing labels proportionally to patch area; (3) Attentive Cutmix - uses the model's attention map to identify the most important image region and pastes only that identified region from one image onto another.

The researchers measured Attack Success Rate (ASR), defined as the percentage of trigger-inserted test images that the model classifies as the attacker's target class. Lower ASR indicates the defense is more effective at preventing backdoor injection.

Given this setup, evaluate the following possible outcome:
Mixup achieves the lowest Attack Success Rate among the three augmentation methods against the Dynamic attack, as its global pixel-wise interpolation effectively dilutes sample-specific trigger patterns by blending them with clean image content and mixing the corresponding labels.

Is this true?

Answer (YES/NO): NO